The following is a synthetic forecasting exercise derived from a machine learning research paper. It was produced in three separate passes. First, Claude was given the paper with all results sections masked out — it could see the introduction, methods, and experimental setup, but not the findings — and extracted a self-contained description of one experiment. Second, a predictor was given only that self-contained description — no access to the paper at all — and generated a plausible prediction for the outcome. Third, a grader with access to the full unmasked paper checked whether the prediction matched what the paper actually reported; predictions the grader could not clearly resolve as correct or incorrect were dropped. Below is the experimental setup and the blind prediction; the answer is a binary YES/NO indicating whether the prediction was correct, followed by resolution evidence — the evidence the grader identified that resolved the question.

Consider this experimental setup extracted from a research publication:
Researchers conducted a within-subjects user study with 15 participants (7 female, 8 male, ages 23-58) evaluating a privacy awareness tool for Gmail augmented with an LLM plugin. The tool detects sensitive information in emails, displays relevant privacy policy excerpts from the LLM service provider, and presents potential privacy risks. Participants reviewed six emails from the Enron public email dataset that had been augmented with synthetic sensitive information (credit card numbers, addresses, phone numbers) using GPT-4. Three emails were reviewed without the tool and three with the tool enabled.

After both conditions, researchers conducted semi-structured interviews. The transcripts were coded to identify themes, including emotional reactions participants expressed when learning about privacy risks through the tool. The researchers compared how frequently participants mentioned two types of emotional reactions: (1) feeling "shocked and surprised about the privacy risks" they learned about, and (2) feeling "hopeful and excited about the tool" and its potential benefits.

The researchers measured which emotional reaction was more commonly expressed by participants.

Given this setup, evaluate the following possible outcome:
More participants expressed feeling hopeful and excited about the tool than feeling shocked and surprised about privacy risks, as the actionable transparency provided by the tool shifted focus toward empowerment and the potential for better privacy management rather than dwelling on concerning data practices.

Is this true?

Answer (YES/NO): NO